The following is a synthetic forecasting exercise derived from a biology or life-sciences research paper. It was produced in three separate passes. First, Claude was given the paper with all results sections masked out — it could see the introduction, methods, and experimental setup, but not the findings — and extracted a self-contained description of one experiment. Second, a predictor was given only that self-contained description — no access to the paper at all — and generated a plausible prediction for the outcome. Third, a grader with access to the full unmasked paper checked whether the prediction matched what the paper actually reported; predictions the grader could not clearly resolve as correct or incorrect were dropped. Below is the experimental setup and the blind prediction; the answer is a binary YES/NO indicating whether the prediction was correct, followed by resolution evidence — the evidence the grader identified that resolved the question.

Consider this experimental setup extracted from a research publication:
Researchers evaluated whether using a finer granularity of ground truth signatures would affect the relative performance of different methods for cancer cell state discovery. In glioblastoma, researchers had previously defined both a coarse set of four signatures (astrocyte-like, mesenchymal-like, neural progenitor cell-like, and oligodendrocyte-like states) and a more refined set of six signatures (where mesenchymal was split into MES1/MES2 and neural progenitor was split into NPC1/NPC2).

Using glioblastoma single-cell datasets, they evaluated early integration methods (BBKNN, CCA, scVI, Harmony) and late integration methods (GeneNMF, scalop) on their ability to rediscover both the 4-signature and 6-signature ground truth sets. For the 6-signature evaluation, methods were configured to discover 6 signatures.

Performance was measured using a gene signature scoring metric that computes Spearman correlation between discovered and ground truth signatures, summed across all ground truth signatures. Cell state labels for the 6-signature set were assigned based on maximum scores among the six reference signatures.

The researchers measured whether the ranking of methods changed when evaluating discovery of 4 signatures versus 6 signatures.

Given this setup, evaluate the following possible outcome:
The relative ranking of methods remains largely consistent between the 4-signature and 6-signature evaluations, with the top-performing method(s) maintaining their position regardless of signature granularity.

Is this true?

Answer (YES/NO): YES